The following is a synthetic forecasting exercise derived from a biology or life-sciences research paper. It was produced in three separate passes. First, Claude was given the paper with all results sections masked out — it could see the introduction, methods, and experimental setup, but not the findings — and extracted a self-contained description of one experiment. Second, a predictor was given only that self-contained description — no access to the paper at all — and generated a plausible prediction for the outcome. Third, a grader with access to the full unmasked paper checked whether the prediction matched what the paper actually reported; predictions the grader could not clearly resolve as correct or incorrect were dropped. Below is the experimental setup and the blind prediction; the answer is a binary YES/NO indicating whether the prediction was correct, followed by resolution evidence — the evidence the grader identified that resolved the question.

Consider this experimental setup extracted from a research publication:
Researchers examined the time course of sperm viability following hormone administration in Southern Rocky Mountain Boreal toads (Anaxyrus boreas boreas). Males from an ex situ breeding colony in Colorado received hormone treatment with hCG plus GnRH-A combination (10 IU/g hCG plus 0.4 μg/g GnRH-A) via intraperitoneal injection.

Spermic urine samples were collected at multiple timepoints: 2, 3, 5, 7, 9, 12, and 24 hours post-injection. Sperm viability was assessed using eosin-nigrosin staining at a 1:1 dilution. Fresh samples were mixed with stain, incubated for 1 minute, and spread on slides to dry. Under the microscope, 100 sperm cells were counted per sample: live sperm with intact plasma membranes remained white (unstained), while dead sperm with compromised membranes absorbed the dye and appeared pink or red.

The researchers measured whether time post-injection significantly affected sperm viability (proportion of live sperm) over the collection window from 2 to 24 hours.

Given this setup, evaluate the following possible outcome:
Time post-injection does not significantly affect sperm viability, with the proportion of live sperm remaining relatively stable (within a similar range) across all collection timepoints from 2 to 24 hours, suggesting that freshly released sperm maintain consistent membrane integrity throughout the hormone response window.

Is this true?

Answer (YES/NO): NO